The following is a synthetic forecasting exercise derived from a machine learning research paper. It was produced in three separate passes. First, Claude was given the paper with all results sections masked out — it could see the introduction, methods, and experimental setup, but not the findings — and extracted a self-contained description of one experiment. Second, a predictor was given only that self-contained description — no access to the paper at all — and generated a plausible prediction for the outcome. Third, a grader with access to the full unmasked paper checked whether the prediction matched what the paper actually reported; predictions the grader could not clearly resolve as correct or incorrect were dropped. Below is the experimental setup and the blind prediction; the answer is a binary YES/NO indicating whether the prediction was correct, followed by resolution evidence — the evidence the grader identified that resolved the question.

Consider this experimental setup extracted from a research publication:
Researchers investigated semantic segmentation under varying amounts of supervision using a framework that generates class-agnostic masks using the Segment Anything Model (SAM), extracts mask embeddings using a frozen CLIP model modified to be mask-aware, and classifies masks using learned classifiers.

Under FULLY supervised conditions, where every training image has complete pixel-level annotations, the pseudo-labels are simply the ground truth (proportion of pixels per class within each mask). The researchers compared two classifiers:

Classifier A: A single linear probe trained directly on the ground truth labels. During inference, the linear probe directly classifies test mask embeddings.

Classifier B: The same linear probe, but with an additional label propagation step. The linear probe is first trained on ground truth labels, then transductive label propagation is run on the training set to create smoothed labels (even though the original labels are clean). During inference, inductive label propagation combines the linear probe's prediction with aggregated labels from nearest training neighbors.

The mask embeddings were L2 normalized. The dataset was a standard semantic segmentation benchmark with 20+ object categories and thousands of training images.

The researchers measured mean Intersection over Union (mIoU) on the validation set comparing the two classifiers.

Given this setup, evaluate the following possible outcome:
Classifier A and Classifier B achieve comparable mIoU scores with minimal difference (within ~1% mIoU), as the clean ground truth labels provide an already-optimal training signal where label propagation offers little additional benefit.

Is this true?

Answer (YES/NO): YES